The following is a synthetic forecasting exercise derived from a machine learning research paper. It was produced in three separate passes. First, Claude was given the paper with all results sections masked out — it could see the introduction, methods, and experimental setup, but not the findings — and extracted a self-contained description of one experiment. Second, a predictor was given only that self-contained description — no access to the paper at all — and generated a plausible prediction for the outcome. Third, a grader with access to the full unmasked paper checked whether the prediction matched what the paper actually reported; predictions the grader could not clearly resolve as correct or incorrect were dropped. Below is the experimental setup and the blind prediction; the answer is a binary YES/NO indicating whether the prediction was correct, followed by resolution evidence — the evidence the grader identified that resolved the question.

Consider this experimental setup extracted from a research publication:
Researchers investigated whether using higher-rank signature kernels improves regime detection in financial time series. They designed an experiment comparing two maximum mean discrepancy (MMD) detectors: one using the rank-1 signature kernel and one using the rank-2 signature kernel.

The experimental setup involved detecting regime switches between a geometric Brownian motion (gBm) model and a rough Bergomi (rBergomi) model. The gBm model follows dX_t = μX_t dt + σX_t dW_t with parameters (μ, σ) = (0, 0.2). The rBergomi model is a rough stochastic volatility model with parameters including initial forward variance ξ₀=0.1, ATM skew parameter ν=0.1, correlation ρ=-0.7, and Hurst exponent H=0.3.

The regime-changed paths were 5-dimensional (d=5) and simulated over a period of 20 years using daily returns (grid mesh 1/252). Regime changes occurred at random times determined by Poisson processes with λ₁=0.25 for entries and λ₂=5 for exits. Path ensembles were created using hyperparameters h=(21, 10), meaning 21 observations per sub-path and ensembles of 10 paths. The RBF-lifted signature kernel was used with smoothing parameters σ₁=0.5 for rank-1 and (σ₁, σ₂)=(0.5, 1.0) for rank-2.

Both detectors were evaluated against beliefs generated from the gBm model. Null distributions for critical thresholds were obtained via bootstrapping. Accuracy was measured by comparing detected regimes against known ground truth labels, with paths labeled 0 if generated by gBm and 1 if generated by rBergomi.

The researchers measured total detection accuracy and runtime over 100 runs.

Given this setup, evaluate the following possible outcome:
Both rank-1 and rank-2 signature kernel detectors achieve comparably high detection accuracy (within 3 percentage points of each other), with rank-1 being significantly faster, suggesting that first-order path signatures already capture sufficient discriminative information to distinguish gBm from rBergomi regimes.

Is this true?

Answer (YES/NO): NO